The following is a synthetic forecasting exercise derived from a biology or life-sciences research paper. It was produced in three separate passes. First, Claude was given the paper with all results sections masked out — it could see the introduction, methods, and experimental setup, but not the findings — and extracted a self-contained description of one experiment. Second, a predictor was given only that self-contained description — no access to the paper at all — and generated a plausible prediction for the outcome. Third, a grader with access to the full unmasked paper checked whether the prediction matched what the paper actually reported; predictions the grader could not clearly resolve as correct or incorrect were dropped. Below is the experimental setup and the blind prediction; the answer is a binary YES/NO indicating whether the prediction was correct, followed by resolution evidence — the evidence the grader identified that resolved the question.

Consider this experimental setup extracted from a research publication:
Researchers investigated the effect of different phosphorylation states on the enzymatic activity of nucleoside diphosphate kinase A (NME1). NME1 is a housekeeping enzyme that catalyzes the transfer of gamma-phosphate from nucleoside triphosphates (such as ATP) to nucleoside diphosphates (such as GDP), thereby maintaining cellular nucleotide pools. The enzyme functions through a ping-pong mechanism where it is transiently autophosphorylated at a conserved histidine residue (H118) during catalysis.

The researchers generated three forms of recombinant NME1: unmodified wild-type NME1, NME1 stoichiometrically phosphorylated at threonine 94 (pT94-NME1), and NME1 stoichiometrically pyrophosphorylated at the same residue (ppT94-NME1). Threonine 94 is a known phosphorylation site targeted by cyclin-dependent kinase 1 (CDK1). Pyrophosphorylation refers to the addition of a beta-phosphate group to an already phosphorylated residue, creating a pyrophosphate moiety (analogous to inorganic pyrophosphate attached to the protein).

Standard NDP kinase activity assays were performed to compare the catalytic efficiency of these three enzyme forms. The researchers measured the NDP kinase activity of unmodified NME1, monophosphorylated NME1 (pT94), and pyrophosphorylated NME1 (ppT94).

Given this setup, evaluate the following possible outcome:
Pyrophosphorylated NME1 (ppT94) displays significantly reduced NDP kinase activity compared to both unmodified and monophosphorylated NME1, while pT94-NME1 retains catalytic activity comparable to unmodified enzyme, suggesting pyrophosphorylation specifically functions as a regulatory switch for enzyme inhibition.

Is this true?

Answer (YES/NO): NO